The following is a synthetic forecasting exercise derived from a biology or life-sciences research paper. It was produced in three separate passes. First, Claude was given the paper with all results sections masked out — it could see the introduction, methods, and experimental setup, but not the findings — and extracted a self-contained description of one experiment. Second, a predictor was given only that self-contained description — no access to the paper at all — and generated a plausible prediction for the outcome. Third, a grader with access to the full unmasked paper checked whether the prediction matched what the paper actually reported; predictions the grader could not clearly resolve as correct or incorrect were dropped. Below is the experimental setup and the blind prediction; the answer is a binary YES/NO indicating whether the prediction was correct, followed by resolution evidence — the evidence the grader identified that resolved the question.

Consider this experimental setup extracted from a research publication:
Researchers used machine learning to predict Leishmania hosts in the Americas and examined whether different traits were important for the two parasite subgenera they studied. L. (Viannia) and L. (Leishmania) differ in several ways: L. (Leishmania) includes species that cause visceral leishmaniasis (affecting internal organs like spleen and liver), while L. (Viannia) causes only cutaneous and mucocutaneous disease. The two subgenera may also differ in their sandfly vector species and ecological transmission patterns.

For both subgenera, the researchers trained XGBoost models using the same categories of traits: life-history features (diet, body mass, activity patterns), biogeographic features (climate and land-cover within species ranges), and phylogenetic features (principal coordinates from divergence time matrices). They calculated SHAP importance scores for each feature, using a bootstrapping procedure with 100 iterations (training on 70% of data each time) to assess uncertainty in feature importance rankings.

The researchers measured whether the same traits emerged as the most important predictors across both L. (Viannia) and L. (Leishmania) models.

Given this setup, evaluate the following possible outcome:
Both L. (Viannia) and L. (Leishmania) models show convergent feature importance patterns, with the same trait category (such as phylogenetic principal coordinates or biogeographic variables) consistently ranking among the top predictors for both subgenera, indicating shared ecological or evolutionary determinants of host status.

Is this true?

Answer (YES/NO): NO